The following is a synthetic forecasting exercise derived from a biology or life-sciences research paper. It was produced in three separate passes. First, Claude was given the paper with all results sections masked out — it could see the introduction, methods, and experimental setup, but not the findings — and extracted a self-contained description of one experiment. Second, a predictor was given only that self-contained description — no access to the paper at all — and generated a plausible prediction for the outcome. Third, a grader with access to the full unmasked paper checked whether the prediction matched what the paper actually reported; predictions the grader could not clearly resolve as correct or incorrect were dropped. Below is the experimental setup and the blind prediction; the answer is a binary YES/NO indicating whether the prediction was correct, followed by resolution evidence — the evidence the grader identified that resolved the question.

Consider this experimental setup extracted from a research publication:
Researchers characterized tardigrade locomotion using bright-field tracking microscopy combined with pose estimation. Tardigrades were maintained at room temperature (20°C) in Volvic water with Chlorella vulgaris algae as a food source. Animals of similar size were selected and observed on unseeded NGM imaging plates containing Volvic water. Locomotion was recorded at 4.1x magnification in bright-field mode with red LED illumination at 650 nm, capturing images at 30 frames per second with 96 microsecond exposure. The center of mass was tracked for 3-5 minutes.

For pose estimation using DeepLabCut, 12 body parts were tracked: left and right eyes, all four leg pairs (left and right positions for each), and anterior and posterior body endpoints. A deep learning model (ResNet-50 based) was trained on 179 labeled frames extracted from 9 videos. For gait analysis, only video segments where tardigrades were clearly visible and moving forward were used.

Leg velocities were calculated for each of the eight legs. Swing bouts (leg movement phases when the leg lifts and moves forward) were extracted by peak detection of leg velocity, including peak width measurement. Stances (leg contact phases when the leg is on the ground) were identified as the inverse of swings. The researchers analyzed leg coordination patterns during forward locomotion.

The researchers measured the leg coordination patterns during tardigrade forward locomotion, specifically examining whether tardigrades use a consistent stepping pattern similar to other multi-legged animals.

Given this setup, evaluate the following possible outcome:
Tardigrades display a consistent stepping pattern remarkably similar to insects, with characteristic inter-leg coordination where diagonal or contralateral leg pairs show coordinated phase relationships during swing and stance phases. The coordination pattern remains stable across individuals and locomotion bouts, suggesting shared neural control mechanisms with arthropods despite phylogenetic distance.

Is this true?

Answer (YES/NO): NO